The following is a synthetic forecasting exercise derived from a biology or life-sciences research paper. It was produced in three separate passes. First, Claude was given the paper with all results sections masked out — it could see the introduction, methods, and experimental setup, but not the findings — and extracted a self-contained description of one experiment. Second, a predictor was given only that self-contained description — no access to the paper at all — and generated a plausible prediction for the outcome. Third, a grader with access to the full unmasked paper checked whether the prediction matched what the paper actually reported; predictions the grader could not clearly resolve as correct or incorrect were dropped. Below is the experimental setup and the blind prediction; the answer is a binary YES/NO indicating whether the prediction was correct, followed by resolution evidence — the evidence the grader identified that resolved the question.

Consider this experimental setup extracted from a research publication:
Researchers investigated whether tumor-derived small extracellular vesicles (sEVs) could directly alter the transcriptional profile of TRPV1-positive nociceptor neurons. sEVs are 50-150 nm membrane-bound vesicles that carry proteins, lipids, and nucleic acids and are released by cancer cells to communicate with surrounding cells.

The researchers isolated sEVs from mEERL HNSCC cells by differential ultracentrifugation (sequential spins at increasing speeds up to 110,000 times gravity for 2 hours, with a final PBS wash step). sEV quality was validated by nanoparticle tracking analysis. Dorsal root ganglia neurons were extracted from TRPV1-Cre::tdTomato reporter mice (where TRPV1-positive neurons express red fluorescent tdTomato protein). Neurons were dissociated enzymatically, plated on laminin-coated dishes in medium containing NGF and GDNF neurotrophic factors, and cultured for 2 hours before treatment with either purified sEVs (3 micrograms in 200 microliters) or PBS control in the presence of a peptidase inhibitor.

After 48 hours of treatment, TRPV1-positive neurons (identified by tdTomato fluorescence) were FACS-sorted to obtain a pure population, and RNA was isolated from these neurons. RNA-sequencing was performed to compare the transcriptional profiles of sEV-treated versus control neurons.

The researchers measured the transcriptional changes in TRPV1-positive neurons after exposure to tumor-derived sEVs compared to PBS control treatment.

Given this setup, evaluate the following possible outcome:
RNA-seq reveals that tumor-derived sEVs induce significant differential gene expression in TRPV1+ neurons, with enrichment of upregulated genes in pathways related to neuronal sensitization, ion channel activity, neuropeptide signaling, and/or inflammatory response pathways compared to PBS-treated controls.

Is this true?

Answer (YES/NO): NO